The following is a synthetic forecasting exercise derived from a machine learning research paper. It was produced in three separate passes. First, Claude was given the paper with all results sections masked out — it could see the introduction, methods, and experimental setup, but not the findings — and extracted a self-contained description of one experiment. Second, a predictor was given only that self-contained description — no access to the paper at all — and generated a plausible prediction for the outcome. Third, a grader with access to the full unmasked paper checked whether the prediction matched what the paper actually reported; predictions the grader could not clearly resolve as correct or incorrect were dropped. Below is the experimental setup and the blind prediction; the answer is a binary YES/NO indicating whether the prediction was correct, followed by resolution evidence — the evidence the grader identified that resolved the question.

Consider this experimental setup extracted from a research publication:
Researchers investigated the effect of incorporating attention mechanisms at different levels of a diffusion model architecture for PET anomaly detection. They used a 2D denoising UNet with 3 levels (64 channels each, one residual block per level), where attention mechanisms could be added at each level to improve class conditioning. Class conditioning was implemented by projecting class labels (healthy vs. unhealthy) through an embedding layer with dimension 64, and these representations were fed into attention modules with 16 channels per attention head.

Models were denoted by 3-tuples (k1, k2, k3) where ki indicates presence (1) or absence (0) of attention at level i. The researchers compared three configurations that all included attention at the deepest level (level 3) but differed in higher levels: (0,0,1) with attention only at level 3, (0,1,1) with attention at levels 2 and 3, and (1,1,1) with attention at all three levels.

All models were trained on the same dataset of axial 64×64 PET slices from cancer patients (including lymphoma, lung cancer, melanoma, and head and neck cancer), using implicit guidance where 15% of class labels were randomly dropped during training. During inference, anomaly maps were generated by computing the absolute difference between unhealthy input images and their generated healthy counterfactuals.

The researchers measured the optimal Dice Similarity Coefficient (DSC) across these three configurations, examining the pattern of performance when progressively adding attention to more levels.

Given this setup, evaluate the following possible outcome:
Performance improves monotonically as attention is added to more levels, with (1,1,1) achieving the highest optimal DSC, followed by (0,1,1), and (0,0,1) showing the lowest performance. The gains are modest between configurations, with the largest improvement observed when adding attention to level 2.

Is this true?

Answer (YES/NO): NO